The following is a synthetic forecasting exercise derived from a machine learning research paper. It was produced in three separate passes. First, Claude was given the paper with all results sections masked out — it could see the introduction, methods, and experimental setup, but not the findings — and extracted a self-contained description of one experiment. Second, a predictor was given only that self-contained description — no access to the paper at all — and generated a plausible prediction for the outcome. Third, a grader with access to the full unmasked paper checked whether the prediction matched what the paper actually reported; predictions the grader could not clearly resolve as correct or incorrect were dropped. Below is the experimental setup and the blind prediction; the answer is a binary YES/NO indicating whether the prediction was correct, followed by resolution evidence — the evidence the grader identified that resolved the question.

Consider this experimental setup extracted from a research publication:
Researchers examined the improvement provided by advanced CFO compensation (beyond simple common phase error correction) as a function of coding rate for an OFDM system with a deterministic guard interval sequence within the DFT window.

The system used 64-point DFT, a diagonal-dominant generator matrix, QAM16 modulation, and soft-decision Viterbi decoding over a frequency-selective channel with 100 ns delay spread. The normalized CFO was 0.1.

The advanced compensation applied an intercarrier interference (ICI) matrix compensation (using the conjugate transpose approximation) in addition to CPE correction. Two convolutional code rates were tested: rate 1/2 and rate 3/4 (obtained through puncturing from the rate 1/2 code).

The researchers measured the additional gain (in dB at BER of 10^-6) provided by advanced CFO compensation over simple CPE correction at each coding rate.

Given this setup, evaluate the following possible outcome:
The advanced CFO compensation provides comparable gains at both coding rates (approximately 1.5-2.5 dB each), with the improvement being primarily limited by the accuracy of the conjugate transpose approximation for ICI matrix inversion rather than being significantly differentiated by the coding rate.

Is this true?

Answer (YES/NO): NO